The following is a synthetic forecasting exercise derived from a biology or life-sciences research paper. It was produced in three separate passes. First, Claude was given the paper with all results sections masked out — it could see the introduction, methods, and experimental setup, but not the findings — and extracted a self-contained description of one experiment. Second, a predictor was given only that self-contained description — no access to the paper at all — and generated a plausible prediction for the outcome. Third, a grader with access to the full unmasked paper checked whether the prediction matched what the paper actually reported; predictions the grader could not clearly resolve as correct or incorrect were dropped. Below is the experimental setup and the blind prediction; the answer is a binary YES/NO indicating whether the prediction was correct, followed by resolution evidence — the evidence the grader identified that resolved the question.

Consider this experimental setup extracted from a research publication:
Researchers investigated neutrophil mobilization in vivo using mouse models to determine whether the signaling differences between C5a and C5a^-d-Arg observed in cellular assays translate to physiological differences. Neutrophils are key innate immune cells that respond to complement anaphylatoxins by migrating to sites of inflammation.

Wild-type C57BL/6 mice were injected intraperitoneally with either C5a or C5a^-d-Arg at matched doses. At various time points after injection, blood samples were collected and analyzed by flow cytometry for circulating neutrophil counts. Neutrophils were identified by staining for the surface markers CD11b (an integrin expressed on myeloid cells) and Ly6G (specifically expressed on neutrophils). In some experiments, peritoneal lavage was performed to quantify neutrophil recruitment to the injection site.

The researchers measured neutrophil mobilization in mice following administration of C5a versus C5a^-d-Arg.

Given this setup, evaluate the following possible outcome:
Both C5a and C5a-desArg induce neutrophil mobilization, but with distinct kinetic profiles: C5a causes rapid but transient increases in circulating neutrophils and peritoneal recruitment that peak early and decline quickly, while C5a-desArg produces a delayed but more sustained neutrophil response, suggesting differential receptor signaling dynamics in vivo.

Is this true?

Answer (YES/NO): NO